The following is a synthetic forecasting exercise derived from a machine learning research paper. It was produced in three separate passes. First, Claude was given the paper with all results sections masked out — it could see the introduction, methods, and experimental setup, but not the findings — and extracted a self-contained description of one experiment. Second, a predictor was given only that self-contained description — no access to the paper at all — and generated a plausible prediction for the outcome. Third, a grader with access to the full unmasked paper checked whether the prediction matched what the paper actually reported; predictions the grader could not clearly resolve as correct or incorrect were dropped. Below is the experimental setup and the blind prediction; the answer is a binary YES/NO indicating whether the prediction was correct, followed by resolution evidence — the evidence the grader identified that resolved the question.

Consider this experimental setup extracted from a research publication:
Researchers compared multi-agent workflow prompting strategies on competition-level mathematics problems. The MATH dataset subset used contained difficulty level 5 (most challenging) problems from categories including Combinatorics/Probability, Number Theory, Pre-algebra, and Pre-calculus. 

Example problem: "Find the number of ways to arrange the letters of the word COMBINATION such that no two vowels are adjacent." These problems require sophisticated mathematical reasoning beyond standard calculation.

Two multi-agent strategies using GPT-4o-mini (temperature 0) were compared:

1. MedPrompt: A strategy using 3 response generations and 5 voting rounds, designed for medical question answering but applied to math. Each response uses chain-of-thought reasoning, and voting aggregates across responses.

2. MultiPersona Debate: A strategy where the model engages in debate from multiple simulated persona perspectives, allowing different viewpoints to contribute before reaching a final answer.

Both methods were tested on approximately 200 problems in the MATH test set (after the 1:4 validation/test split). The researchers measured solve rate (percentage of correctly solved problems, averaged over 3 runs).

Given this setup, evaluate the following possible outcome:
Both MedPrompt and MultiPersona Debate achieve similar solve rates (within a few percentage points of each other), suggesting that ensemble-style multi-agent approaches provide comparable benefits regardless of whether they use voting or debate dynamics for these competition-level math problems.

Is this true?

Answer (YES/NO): YES